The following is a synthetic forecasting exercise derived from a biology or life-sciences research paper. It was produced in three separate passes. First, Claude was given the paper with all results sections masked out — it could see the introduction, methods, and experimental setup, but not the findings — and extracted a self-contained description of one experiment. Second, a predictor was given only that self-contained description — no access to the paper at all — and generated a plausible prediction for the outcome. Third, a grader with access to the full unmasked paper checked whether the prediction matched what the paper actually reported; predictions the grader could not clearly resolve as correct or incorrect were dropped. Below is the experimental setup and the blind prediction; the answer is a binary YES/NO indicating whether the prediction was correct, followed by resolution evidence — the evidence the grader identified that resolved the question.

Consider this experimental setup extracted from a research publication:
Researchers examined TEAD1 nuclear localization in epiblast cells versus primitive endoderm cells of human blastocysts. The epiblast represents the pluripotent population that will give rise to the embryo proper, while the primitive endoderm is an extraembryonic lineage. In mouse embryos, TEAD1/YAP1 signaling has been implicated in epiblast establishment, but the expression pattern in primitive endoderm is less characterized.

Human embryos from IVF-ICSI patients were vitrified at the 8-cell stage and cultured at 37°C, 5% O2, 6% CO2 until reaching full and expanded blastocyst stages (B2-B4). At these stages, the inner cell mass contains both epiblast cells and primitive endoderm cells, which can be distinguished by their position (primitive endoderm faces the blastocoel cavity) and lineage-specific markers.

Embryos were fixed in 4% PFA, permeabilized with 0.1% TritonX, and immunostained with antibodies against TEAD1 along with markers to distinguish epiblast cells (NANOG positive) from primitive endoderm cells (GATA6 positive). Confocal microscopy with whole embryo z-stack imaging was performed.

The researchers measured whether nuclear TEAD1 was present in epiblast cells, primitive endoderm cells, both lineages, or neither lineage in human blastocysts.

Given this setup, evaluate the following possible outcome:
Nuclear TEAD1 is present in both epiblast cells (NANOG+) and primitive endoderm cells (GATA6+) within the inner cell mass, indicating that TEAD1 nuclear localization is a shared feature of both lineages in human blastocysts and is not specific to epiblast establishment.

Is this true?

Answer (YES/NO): NO